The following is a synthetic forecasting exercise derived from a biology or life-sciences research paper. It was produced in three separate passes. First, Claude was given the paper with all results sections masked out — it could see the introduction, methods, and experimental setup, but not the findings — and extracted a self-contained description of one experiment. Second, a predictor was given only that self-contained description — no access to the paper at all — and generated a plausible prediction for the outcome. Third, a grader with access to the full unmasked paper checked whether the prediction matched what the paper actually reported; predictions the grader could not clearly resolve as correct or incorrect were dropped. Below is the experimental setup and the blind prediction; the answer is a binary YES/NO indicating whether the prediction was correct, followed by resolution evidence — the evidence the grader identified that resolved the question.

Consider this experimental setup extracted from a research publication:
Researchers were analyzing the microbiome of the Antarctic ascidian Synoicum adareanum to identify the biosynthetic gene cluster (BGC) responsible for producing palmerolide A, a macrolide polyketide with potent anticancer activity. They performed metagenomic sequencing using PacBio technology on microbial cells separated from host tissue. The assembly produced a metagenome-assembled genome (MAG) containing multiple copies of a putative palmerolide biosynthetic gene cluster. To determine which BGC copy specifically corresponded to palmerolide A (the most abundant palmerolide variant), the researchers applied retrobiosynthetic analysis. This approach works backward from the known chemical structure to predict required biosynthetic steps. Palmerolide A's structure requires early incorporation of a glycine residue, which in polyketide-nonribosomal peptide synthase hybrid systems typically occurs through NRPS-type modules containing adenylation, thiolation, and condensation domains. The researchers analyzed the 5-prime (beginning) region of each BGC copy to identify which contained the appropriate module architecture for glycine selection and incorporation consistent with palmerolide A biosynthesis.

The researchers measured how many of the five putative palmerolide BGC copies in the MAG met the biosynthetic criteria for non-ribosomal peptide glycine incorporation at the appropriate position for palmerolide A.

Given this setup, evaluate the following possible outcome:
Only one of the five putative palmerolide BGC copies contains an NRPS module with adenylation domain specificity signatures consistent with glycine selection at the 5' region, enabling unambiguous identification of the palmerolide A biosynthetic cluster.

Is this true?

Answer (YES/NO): YES